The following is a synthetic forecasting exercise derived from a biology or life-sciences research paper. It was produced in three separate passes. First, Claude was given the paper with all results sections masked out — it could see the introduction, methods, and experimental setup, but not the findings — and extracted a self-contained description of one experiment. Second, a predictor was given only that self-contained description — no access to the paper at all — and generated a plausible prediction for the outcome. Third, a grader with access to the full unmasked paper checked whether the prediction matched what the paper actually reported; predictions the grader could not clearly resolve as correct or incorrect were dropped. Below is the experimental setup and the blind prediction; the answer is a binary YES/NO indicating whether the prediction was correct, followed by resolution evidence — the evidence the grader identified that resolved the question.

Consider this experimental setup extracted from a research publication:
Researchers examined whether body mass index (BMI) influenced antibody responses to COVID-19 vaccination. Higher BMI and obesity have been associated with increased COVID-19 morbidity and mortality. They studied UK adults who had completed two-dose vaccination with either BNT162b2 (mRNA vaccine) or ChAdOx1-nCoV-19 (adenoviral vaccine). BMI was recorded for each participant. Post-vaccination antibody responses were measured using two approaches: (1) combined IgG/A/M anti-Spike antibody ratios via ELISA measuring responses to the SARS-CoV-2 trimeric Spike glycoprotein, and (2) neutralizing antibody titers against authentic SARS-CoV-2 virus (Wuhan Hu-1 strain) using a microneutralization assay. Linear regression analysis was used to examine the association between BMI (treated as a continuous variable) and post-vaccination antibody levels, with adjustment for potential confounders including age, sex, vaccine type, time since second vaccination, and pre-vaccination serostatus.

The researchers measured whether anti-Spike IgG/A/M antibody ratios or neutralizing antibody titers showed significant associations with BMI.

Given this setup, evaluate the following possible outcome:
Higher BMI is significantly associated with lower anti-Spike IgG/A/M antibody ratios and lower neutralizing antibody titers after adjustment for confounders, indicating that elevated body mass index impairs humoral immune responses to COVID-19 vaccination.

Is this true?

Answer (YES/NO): NO